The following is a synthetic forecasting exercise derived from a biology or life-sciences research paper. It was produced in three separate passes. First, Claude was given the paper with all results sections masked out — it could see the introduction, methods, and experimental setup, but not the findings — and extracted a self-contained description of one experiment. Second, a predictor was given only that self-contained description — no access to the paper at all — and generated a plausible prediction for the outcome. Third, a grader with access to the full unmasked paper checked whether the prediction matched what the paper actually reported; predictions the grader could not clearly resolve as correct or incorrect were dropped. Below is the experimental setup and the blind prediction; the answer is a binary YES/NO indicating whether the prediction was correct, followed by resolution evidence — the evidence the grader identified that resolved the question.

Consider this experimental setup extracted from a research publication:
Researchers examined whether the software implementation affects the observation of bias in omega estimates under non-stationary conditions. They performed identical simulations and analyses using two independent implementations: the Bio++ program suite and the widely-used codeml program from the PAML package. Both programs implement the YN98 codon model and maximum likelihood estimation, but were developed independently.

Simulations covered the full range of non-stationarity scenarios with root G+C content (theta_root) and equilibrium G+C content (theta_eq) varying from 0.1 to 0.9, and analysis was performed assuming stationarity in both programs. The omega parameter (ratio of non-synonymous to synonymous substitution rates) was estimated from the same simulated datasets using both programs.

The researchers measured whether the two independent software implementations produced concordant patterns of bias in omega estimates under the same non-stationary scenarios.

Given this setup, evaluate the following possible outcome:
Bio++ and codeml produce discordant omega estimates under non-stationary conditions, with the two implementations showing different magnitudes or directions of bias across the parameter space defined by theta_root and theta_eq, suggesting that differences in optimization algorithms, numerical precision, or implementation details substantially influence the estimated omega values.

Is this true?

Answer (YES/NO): NO